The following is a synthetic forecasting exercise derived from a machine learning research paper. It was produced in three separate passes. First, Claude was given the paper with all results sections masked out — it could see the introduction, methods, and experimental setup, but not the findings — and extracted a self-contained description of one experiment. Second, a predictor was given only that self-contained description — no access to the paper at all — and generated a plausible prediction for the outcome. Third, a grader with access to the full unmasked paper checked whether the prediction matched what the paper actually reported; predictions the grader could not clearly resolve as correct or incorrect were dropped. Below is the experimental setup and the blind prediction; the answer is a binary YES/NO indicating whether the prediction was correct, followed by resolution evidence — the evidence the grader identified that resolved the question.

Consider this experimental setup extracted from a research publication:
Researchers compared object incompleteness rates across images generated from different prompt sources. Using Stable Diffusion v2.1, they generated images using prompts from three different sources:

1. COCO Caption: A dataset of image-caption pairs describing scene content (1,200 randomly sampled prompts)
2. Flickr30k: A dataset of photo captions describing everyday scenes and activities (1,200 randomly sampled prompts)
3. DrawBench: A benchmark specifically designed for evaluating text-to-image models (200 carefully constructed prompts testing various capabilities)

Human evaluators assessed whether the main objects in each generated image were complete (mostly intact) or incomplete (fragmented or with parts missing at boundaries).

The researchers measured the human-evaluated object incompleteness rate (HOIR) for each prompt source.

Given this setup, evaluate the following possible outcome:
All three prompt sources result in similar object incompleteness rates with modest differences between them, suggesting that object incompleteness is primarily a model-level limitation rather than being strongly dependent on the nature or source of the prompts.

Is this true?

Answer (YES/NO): NO